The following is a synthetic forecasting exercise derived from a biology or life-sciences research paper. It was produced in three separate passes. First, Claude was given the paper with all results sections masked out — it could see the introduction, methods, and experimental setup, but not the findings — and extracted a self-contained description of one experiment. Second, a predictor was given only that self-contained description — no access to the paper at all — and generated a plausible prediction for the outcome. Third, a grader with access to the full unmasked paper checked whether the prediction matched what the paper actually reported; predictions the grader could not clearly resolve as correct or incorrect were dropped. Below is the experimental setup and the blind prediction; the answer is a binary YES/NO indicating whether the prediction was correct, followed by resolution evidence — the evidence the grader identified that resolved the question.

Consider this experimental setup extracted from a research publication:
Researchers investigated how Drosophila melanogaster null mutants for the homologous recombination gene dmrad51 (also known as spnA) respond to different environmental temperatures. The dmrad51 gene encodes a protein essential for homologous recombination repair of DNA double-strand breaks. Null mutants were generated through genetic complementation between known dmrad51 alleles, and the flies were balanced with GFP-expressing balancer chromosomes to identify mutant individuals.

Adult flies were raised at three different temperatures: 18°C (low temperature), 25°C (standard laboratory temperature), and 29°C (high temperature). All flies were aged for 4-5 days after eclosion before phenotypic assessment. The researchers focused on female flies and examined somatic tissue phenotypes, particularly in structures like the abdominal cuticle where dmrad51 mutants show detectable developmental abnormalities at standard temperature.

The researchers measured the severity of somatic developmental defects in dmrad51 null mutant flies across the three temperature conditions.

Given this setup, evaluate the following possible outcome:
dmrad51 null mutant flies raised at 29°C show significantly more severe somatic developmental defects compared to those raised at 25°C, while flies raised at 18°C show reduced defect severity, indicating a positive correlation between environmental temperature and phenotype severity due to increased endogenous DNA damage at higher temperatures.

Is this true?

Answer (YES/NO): NO